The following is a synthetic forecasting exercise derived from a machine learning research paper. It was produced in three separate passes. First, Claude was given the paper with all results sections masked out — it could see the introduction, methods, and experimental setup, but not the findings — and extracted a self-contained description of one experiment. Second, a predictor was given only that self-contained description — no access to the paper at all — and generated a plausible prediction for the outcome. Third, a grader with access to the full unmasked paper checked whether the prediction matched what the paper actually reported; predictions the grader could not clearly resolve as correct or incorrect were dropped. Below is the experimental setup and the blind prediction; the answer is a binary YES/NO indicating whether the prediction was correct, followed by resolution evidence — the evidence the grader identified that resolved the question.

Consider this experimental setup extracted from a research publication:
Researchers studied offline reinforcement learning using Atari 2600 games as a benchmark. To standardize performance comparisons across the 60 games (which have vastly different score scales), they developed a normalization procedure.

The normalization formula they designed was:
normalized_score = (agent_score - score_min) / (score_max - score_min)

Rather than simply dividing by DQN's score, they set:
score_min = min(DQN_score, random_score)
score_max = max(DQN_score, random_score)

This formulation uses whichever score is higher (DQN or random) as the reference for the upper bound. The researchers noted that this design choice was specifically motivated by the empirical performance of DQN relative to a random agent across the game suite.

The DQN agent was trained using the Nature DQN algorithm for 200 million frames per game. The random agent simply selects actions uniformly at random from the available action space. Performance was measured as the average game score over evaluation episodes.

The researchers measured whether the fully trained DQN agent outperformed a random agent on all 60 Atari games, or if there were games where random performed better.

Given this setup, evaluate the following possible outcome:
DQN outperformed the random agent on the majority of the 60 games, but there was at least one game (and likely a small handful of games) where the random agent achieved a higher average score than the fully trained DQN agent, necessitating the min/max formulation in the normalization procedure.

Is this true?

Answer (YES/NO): YES